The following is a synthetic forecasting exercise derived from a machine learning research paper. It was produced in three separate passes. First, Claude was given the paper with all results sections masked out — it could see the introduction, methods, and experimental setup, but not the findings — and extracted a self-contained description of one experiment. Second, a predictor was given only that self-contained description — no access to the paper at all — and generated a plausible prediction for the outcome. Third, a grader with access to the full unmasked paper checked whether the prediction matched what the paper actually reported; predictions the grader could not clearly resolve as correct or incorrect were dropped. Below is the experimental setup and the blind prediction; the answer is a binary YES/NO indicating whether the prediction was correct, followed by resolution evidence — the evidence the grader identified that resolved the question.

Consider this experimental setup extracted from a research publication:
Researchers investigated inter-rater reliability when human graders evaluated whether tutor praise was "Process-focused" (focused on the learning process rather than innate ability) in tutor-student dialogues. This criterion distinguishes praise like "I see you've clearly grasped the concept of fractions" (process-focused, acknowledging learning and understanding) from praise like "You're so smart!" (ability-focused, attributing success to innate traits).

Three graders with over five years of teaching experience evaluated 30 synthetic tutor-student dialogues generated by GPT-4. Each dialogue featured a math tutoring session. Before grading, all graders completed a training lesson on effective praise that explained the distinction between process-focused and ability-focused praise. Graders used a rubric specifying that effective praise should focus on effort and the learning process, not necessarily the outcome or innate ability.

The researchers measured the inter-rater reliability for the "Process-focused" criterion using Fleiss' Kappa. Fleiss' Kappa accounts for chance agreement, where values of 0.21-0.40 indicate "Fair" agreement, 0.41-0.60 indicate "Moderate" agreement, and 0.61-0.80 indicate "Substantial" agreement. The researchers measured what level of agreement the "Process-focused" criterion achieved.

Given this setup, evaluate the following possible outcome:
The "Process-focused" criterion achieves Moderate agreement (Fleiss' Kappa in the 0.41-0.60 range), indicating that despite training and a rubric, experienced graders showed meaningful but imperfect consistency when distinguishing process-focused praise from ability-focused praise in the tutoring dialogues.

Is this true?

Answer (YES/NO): NO